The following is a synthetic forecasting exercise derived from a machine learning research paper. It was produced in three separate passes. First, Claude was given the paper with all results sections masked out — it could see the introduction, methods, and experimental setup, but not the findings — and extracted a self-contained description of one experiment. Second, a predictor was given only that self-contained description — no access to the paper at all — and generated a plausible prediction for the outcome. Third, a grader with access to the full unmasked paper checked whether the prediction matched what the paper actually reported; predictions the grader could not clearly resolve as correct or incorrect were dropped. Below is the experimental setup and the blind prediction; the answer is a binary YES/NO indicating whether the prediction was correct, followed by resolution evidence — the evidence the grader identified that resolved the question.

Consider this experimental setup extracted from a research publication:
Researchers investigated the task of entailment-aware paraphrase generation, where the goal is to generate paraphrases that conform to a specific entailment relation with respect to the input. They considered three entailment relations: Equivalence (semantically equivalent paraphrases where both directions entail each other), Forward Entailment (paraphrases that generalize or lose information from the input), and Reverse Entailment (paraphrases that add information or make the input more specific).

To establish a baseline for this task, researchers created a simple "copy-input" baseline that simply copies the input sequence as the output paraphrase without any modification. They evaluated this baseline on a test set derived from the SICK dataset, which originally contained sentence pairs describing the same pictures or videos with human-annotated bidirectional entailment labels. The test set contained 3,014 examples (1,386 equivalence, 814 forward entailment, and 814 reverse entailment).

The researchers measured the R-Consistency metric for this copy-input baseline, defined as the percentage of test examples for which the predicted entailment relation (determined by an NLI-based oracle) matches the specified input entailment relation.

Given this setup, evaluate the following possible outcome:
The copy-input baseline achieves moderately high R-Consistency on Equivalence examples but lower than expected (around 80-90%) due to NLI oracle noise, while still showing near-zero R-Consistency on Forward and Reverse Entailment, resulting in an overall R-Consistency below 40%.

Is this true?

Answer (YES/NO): NO